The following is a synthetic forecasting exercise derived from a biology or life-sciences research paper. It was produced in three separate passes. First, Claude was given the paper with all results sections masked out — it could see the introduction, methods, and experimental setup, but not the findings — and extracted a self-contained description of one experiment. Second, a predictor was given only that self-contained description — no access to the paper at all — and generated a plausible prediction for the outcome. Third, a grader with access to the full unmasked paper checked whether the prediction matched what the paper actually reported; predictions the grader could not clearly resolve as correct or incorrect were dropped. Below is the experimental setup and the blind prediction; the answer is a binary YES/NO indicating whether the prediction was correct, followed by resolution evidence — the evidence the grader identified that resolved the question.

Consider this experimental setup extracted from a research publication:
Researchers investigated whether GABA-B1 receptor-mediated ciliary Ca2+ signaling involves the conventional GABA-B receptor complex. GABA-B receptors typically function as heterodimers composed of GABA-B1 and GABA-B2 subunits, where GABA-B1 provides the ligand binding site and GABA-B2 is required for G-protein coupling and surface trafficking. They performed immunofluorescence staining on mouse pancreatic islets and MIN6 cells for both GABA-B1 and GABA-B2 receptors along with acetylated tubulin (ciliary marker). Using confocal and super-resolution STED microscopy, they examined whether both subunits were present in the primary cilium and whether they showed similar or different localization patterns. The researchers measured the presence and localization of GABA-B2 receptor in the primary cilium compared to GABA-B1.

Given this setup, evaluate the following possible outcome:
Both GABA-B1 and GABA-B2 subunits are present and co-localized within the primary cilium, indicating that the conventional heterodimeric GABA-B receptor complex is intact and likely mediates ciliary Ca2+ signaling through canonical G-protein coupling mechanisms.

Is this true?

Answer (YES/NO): NO